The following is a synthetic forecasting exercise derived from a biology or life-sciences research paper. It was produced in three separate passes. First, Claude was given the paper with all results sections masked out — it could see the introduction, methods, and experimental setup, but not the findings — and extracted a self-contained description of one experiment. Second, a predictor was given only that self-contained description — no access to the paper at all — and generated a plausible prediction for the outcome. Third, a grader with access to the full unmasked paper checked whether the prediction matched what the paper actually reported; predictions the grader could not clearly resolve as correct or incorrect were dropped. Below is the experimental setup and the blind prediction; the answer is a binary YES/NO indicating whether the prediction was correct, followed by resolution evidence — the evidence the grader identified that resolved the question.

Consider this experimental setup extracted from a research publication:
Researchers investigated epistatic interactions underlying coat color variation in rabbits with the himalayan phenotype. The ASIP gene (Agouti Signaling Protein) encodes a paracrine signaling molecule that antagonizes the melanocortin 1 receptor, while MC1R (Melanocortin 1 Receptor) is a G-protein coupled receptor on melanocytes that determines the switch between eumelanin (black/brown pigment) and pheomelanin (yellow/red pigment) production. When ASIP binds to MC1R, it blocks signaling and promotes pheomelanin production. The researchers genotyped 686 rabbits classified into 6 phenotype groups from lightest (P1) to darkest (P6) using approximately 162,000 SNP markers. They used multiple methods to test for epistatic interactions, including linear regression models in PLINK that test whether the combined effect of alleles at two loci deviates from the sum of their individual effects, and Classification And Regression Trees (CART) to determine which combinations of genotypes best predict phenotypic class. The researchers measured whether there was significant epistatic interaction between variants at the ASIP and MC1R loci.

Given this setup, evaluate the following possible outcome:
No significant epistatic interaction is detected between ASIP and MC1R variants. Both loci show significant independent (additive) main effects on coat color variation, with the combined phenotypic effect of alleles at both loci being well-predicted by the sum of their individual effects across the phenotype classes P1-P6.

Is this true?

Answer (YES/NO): NO